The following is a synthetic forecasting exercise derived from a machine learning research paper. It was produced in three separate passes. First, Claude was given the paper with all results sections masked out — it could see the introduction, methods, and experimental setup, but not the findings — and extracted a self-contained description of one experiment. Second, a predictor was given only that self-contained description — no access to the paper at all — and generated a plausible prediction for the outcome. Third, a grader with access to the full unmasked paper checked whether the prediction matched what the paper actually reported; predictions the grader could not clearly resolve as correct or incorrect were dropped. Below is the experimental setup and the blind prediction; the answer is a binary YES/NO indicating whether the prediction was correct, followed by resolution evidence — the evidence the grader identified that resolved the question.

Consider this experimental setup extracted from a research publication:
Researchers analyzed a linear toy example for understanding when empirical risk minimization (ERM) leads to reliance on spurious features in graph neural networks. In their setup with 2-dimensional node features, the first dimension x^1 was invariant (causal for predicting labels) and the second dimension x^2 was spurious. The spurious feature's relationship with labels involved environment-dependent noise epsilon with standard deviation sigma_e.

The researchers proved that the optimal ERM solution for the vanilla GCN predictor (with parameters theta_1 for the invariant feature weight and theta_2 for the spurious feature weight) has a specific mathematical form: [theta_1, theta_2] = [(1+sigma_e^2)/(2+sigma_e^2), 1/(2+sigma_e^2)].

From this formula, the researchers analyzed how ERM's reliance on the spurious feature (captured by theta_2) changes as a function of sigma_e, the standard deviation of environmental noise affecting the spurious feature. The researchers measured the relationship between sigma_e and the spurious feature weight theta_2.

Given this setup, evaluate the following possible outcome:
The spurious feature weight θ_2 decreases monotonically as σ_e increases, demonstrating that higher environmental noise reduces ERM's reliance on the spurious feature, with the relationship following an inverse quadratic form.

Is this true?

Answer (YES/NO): YES